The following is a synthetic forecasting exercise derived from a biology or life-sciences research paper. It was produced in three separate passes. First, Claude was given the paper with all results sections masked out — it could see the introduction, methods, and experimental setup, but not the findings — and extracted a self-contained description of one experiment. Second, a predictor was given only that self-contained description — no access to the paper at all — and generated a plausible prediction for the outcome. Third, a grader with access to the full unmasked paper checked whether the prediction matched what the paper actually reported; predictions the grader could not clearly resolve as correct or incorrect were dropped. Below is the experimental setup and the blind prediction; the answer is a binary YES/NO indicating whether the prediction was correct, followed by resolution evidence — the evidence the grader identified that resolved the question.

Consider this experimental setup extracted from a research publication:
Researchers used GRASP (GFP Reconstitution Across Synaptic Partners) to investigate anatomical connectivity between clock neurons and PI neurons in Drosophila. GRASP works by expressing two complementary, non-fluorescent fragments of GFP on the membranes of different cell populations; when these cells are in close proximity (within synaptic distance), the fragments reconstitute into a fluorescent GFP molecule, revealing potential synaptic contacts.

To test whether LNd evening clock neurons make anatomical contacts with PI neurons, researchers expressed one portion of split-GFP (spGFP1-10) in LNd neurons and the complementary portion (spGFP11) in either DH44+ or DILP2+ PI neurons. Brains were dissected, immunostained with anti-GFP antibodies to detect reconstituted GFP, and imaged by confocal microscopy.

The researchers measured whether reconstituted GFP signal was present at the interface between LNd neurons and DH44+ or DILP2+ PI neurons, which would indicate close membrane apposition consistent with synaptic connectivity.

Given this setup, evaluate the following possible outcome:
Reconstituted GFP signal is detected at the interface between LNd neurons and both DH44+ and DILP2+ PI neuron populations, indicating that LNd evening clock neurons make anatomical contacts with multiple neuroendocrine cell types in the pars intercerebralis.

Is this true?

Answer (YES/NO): YES